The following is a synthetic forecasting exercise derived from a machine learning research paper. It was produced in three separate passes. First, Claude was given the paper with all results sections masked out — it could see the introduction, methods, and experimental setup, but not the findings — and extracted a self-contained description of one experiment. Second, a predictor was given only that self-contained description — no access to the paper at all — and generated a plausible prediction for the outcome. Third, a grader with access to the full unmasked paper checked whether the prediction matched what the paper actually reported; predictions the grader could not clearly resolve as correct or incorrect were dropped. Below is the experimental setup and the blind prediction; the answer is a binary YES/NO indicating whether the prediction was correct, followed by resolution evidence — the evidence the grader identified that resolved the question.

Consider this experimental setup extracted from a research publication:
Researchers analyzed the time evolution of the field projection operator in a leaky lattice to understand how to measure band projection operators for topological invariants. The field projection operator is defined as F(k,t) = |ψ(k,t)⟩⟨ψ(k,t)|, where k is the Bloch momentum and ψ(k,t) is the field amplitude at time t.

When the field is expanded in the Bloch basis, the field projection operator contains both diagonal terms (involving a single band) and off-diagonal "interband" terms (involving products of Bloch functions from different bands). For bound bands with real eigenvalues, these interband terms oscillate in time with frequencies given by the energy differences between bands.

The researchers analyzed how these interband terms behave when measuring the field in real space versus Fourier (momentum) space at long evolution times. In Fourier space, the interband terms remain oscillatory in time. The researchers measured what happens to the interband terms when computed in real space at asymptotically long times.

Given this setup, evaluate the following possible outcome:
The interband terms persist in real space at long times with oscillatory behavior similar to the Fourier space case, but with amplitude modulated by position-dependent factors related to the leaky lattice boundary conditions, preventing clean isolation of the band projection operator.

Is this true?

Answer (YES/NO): NO